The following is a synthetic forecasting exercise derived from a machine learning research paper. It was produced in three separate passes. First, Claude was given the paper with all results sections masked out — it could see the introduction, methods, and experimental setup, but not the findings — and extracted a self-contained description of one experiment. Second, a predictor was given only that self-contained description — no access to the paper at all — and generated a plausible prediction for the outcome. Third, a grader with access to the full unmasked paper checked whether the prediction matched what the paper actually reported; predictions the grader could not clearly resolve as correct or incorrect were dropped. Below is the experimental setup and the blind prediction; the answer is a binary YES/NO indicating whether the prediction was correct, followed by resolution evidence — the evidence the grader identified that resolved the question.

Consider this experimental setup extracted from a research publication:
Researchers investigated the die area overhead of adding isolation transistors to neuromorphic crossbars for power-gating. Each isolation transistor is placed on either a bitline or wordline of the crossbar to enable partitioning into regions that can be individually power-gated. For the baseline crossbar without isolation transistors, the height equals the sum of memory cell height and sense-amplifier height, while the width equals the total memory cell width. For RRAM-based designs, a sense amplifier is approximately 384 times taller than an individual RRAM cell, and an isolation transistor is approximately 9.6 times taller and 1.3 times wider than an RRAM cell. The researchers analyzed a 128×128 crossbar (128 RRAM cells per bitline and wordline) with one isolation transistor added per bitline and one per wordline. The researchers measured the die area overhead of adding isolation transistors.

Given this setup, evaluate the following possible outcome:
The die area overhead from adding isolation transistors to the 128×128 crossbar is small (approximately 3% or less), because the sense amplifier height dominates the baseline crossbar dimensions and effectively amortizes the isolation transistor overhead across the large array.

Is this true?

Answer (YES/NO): YES